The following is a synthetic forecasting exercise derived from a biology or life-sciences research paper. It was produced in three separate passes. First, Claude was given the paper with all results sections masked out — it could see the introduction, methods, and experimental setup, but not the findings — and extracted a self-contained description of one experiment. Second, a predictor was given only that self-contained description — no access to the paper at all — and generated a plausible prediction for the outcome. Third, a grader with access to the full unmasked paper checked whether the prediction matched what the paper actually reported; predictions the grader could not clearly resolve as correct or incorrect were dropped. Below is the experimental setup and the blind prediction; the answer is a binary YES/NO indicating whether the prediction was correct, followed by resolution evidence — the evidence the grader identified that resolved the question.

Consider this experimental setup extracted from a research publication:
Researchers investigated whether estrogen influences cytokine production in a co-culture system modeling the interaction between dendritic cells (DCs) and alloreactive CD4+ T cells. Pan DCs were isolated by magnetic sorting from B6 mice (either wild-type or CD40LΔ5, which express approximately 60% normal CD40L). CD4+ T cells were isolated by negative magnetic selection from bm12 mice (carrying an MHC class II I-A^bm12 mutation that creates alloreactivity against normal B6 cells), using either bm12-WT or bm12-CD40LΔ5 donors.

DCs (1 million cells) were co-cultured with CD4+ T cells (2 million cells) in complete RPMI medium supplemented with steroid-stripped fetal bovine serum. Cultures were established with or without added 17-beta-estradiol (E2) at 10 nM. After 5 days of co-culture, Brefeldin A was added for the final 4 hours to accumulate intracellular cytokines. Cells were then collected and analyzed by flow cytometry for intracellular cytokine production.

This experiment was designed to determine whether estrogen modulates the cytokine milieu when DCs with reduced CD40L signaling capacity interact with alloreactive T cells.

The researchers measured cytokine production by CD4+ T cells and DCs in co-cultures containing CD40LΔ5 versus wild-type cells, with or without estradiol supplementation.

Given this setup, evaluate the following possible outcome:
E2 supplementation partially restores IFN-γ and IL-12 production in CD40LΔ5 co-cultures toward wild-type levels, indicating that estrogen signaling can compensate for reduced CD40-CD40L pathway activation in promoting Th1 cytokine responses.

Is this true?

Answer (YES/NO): NO